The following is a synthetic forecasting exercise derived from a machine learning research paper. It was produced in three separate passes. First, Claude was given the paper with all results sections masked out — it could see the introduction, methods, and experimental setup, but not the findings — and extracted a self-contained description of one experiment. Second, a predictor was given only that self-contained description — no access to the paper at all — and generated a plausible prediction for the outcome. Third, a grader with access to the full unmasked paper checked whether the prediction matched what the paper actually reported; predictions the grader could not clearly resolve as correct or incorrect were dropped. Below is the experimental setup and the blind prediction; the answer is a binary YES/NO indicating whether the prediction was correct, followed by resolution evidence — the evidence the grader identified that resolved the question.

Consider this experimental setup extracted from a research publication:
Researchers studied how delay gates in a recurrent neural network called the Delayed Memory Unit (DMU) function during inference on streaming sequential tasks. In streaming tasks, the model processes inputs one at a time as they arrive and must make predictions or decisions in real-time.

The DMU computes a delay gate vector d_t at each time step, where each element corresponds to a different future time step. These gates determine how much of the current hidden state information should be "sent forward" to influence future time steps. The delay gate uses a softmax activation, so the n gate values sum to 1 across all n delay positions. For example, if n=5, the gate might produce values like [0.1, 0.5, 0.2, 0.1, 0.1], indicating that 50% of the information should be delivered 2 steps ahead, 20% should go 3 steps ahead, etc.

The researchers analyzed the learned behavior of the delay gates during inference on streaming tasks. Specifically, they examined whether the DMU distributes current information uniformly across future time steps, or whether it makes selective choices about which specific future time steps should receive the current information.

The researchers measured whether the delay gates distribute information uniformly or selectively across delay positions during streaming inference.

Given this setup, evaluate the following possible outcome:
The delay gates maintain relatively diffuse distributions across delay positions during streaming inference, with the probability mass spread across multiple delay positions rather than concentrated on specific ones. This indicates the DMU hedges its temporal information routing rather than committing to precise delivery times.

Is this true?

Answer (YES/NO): NO